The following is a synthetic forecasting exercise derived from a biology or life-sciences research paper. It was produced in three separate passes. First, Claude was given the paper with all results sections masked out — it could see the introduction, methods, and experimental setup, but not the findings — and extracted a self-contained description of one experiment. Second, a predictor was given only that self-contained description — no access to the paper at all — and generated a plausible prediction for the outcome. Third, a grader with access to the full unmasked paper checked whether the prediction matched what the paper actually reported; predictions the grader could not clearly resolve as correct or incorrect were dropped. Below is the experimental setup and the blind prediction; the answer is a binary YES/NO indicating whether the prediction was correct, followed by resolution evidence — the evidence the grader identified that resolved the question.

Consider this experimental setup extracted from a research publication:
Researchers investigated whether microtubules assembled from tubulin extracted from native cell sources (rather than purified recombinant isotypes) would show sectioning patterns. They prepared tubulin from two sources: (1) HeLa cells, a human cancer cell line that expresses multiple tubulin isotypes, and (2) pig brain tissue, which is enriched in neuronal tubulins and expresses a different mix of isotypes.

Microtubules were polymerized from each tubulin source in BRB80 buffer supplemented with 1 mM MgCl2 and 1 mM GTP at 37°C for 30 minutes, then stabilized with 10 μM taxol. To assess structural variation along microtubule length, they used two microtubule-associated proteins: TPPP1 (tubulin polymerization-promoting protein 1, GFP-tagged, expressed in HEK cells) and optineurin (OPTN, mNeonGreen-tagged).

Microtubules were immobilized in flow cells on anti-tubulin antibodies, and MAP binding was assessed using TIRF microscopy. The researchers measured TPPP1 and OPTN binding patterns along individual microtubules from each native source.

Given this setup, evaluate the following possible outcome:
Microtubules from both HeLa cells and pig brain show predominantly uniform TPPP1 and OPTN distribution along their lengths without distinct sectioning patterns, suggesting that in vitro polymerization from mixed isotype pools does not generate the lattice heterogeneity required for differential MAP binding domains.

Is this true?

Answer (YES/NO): NO